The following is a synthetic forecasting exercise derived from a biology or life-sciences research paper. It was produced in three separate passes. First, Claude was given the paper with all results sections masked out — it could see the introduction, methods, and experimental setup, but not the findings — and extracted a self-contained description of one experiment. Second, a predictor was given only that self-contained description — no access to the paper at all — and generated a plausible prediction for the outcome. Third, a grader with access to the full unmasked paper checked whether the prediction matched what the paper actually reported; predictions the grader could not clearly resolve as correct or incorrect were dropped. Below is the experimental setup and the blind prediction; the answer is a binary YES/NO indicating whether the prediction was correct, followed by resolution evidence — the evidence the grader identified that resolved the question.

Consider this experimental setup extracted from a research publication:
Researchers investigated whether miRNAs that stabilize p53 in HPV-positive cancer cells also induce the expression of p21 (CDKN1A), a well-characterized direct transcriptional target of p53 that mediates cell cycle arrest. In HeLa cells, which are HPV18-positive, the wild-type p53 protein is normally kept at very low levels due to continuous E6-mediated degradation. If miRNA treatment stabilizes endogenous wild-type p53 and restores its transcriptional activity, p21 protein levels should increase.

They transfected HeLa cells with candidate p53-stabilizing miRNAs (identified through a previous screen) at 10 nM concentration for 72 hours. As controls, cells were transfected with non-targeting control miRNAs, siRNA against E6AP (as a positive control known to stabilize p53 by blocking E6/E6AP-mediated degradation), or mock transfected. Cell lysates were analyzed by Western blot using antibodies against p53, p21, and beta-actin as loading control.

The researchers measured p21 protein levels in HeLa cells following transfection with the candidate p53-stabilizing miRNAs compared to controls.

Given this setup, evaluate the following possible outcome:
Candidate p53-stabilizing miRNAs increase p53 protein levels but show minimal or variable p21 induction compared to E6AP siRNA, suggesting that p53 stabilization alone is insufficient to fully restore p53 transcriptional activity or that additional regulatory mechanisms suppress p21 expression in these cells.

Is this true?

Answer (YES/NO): NO